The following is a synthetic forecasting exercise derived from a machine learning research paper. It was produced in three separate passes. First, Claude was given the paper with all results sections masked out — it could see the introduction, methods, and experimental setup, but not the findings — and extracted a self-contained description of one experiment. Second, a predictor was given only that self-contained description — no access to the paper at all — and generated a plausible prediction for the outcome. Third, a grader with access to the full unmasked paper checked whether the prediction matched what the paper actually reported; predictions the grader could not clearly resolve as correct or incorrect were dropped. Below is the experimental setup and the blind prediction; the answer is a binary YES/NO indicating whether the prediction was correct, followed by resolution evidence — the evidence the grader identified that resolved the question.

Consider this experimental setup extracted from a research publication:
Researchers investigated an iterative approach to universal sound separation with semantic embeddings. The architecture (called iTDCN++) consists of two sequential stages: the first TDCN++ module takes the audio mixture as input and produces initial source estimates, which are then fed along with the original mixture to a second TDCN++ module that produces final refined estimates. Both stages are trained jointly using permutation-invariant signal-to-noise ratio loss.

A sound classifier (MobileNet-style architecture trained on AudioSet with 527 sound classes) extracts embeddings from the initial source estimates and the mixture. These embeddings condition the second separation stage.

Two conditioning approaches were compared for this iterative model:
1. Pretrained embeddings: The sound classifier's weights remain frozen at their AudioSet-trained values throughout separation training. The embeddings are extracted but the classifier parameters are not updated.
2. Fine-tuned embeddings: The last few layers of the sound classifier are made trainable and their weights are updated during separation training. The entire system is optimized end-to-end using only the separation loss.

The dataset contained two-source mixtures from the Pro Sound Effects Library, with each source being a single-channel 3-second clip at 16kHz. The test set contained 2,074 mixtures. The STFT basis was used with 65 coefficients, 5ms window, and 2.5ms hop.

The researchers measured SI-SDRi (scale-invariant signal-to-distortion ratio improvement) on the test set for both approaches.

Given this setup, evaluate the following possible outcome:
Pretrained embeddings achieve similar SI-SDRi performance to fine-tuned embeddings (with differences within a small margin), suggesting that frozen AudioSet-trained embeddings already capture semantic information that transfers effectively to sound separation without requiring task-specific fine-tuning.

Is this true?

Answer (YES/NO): NO